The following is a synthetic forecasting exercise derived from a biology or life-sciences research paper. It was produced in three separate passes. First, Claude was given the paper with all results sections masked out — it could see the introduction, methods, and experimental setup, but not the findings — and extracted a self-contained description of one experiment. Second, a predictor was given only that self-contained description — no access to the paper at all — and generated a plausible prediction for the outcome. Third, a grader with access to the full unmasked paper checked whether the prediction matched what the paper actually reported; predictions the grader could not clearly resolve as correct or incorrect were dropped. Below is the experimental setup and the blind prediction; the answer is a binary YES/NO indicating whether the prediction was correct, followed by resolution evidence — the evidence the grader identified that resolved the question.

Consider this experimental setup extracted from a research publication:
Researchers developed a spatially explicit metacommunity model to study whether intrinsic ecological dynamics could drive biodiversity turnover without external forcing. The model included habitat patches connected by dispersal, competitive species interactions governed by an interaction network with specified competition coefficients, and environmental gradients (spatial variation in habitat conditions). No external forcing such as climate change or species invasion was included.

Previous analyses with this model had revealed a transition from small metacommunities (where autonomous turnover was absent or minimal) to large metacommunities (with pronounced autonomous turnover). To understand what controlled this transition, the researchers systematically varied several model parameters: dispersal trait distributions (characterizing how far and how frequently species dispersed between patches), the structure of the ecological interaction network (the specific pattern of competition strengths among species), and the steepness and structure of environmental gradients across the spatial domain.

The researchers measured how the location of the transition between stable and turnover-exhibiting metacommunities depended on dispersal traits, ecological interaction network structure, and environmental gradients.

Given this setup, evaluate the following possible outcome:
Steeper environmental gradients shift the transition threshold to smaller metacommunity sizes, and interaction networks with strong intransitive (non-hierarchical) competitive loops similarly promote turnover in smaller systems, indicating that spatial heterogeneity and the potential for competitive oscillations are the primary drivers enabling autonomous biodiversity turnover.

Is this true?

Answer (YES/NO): NO